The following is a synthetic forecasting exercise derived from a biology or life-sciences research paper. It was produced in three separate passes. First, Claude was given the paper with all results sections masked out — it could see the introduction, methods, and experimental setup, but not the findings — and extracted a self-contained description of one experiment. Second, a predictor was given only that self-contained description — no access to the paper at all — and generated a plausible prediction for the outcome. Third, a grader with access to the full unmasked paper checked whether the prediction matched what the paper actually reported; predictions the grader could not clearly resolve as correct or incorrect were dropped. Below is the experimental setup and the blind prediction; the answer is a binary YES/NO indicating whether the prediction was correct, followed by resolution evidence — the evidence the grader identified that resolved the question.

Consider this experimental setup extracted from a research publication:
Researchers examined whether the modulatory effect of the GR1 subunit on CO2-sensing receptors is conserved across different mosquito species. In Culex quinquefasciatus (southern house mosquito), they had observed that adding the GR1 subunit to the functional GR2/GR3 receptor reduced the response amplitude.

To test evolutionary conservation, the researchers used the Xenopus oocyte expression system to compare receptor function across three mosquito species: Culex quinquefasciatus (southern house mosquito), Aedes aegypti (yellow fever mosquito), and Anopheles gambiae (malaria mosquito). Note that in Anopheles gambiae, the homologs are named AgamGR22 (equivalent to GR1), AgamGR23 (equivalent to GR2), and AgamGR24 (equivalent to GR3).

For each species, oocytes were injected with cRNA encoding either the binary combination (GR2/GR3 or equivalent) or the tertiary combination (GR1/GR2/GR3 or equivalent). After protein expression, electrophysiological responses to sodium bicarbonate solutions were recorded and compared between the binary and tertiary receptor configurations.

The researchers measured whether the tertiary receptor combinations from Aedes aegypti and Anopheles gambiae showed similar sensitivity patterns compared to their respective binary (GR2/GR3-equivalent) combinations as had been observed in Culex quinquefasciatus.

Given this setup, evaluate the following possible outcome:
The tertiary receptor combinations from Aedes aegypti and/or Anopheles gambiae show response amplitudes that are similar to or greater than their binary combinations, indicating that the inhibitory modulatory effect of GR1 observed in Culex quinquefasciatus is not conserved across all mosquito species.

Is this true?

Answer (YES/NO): NO